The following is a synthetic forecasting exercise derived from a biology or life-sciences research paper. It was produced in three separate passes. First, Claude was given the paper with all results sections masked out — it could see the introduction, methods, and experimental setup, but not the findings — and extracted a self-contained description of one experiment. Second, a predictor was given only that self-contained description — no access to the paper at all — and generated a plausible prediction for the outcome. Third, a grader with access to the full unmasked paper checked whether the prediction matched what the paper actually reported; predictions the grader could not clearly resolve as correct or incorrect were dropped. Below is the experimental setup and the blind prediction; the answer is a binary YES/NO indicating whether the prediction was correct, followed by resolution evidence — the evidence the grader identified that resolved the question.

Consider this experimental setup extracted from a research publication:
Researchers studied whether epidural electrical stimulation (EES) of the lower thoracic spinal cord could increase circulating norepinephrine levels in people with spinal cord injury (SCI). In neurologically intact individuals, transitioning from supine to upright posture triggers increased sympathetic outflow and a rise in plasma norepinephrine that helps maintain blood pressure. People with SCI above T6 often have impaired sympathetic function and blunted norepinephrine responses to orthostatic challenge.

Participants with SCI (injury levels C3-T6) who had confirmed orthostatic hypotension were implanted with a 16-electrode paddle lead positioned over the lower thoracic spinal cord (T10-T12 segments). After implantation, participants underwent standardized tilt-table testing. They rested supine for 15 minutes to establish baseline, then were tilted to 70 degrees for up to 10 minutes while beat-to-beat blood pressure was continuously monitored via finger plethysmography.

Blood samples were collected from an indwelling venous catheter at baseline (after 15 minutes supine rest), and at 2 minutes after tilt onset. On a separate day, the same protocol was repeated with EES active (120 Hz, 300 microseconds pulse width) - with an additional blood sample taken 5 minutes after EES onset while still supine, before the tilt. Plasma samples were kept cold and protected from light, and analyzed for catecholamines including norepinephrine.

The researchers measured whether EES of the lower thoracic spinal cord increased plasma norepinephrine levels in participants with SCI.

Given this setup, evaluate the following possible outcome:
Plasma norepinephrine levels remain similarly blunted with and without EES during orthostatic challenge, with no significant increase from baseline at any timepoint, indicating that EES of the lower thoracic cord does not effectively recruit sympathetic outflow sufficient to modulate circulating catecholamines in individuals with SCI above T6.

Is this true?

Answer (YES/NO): NO